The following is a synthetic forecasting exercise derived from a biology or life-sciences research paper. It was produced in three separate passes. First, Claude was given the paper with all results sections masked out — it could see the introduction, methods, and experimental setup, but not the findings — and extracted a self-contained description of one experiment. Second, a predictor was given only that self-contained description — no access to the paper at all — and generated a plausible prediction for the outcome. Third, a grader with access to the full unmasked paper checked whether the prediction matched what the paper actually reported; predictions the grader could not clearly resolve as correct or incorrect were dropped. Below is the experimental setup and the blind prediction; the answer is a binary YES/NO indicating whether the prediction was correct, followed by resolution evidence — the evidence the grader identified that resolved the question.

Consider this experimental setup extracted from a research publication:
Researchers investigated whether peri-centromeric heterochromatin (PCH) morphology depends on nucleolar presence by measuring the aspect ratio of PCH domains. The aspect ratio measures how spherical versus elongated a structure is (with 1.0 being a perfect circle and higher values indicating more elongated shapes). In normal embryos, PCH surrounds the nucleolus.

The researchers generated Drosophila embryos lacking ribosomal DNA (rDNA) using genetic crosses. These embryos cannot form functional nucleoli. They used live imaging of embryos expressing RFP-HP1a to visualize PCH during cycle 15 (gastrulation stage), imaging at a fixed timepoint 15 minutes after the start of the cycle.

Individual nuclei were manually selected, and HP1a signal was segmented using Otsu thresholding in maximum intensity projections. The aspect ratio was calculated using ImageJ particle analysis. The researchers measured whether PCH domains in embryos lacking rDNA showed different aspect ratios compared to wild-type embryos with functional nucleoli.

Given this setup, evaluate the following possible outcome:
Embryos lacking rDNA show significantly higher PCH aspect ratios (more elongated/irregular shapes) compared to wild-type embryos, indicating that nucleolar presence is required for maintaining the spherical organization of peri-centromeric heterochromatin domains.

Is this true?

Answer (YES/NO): NO